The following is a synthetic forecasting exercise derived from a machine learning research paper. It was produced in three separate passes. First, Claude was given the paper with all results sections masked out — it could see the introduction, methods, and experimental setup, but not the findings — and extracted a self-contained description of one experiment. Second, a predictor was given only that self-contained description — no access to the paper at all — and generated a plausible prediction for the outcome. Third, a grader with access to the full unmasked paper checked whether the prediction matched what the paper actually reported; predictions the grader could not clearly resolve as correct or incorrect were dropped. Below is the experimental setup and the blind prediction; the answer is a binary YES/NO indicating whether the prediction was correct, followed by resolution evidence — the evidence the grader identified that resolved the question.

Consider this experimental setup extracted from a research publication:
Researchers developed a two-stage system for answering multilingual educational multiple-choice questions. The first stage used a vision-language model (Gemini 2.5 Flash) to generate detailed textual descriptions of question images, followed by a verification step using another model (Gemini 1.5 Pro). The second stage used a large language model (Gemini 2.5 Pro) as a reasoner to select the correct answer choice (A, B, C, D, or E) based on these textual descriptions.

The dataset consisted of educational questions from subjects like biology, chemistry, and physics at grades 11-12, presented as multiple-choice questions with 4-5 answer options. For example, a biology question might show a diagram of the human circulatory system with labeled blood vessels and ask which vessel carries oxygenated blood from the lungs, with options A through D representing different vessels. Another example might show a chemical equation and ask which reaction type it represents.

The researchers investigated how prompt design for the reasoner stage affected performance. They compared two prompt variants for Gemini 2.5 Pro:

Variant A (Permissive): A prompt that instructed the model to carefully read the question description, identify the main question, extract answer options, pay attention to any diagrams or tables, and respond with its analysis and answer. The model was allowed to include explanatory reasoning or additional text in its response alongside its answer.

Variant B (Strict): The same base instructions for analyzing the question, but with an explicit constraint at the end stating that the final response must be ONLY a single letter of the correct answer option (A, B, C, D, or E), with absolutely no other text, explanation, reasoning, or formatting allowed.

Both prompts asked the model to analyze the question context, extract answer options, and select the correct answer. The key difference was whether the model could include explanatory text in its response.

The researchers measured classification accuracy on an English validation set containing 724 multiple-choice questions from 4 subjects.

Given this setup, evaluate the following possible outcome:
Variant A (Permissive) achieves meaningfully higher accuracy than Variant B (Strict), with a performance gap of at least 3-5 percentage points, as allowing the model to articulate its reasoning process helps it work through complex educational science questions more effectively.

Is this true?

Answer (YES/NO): NO